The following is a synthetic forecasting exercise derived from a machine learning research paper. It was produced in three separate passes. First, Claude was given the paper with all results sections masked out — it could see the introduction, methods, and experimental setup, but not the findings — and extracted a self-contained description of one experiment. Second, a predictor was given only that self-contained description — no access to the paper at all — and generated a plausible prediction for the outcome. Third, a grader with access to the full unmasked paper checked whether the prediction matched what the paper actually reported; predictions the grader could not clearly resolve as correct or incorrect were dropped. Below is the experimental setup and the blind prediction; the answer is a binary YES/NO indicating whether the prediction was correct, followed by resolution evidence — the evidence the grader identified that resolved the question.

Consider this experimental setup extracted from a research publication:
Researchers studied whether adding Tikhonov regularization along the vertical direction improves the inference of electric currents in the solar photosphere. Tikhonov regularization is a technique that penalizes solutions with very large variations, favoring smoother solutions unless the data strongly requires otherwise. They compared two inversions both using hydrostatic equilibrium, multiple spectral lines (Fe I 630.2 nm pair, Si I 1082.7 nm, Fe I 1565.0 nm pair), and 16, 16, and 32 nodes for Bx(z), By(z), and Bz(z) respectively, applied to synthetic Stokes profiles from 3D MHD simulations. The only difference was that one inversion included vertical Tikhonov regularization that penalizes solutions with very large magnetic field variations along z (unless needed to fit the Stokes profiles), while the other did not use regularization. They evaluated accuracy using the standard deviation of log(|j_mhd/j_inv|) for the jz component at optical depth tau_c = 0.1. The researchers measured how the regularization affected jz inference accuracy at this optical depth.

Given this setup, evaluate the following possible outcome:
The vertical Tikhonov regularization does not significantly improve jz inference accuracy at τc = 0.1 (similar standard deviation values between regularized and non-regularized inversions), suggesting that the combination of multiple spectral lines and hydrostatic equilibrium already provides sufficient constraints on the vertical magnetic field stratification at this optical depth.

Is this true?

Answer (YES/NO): NO